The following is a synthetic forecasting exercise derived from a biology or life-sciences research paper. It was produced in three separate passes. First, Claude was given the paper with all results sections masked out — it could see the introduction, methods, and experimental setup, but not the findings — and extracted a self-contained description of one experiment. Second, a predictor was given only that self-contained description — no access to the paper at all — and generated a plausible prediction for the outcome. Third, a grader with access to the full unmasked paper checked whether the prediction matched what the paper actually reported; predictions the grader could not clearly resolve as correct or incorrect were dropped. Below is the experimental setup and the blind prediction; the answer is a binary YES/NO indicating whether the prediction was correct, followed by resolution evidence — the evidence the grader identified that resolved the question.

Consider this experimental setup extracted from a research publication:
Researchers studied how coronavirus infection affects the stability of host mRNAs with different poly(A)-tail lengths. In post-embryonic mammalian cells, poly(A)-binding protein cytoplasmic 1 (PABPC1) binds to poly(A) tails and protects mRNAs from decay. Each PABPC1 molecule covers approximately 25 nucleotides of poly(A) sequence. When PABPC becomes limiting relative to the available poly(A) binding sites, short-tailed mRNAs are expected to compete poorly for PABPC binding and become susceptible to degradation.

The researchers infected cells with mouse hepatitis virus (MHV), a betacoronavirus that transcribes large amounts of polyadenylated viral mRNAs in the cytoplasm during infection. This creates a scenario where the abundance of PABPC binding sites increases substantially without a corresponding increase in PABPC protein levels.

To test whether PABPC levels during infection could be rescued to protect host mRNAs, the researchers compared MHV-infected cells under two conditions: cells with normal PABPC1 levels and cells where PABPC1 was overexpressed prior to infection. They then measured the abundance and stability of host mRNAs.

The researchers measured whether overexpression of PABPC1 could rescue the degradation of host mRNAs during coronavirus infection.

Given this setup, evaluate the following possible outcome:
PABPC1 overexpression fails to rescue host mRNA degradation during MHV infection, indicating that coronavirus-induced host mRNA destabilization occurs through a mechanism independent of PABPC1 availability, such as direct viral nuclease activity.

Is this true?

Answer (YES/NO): NO